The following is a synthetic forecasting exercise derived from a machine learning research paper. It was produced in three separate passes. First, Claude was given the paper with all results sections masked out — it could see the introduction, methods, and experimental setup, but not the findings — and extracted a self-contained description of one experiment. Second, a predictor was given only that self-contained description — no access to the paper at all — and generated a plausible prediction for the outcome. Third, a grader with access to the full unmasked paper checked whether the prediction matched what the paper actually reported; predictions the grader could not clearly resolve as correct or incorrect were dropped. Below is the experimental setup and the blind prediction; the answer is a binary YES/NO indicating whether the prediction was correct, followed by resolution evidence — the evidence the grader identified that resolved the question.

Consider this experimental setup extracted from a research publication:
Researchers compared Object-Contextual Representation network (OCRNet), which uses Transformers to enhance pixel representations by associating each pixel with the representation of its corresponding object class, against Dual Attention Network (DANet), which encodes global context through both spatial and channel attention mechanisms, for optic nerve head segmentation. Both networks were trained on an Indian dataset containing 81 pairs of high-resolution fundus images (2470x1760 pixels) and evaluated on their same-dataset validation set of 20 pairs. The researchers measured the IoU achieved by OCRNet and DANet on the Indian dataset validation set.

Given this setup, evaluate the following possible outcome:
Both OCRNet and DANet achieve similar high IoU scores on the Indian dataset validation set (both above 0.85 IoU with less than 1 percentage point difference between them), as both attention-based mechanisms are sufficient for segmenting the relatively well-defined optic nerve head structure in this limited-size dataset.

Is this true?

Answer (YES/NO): NO